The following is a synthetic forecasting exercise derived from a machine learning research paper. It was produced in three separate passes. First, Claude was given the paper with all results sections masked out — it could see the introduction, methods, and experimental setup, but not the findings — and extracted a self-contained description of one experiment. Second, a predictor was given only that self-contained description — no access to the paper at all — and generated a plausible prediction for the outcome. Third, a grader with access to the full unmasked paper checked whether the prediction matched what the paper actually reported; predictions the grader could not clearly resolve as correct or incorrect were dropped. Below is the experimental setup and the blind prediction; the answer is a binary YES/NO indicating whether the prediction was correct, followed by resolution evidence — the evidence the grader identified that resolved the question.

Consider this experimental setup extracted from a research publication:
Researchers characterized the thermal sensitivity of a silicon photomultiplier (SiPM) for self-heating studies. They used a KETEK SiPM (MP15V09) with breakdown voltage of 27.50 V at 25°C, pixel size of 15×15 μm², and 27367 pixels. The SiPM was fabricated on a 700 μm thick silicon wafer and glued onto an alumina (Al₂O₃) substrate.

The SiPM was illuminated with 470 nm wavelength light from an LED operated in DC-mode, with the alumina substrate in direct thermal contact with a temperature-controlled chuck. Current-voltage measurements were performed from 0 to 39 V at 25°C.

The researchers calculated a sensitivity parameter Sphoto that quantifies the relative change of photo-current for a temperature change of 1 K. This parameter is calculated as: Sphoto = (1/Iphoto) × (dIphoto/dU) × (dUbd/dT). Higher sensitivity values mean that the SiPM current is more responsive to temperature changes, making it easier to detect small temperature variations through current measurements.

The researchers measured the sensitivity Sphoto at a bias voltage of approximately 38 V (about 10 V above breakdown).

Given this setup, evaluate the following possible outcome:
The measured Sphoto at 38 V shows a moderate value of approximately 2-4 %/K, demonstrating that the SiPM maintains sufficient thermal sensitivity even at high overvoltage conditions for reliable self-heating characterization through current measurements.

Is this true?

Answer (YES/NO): NO